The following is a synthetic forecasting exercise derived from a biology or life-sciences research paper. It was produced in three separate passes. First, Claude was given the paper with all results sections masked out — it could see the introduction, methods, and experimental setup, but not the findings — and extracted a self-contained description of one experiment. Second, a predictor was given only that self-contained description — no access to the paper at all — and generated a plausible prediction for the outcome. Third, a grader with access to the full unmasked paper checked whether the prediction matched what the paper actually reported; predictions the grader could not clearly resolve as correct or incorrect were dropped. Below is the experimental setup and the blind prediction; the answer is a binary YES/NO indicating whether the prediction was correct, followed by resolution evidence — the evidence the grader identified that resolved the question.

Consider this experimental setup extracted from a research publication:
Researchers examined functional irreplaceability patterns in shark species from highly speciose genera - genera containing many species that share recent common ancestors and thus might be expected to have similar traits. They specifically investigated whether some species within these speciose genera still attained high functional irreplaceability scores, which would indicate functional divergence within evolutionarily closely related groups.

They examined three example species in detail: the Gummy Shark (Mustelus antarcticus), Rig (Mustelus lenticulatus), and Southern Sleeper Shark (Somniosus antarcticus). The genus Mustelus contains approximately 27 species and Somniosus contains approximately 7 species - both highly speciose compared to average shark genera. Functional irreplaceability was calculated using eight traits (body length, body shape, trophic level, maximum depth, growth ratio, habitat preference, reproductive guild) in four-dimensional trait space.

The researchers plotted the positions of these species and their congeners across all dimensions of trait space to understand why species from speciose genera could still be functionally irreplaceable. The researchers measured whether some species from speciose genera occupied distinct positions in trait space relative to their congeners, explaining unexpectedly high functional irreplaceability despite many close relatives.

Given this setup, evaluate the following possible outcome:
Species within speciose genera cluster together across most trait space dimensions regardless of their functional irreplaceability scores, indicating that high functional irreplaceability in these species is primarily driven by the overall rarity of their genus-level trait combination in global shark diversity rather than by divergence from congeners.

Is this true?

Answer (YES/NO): NO